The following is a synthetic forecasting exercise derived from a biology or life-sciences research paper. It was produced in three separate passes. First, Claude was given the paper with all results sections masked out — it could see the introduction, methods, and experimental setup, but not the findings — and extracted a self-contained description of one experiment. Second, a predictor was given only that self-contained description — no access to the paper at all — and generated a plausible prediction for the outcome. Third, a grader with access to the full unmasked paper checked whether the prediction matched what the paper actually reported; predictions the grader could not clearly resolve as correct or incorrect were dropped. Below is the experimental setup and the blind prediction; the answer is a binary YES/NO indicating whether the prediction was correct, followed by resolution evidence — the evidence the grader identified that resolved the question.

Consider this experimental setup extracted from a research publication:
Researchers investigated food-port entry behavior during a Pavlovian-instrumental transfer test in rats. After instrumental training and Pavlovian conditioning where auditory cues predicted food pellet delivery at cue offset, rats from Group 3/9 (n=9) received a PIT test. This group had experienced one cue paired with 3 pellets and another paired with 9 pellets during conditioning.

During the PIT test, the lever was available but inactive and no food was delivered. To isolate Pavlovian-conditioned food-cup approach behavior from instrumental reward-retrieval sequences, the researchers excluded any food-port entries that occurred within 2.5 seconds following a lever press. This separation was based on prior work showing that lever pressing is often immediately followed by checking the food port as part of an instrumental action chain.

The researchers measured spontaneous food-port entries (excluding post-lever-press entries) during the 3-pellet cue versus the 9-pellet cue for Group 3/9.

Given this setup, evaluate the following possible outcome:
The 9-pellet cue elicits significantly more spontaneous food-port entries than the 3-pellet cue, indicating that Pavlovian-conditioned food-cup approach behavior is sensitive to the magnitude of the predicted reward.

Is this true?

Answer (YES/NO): YES